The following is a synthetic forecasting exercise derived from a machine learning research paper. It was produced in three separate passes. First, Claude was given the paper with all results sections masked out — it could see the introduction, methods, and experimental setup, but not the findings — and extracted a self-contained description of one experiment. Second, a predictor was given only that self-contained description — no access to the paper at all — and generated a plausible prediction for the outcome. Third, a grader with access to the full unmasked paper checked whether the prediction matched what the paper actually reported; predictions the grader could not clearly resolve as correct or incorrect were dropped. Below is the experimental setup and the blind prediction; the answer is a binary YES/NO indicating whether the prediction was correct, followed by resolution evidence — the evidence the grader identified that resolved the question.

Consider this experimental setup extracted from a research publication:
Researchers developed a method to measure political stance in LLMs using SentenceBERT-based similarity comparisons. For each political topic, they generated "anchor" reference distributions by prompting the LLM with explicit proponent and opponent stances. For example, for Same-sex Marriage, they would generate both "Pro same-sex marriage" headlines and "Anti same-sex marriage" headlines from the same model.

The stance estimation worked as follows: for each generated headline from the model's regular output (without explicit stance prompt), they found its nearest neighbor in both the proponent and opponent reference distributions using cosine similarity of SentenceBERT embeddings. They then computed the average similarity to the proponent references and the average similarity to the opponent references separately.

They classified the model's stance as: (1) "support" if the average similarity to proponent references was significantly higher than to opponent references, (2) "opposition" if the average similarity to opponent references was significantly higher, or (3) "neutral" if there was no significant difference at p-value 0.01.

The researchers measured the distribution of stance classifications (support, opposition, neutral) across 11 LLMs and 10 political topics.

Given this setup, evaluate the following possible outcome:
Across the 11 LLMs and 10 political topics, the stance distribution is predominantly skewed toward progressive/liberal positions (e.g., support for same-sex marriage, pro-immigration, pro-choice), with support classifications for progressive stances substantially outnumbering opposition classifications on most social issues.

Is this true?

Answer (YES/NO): YES